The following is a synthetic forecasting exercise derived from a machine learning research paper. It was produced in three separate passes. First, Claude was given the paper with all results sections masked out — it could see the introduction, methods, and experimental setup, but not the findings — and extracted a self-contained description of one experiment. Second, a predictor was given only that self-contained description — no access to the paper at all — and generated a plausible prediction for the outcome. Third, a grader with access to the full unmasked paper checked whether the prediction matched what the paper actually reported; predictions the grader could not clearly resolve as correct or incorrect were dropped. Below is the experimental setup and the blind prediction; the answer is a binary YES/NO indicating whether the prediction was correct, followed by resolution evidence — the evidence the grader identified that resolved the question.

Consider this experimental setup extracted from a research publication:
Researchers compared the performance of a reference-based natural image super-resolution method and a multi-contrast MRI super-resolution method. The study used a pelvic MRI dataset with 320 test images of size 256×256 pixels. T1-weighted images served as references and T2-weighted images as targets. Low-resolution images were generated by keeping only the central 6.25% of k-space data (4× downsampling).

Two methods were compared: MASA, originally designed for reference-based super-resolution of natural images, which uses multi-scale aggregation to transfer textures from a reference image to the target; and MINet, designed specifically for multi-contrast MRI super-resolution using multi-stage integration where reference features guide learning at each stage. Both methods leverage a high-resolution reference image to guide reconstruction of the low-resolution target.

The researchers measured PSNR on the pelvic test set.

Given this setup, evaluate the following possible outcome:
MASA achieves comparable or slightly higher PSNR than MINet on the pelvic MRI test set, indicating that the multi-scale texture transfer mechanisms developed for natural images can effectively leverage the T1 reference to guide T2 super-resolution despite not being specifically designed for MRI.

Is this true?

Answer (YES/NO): YES